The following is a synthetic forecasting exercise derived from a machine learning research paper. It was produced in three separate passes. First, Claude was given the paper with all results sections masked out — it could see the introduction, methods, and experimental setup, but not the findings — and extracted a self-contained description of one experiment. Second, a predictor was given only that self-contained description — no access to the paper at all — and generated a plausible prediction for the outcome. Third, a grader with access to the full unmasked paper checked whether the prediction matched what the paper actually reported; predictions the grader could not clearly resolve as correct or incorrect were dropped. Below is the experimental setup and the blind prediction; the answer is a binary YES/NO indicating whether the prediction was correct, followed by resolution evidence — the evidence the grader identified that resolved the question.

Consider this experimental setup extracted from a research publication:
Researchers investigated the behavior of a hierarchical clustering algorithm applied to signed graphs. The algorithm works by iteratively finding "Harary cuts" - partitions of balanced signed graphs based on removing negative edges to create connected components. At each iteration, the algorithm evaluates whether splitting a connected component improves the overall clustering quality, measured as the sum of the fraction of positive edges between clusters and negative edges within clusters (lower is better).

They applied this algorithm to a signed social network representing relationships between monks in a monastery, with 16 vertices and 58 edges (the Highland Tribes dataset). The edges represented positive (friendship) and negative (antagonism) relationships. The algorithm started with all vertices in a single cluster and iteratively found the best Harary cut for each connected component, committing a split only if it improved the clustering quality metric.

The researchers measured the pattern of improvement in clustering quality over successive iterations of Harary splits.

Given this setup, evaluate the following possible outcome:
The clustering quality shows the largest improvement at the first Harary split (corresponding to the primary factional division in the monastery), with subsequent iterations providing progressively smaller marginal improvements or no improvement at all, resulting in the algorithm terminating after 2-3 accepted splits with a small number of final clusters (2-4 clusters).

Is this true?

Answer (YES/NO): YES